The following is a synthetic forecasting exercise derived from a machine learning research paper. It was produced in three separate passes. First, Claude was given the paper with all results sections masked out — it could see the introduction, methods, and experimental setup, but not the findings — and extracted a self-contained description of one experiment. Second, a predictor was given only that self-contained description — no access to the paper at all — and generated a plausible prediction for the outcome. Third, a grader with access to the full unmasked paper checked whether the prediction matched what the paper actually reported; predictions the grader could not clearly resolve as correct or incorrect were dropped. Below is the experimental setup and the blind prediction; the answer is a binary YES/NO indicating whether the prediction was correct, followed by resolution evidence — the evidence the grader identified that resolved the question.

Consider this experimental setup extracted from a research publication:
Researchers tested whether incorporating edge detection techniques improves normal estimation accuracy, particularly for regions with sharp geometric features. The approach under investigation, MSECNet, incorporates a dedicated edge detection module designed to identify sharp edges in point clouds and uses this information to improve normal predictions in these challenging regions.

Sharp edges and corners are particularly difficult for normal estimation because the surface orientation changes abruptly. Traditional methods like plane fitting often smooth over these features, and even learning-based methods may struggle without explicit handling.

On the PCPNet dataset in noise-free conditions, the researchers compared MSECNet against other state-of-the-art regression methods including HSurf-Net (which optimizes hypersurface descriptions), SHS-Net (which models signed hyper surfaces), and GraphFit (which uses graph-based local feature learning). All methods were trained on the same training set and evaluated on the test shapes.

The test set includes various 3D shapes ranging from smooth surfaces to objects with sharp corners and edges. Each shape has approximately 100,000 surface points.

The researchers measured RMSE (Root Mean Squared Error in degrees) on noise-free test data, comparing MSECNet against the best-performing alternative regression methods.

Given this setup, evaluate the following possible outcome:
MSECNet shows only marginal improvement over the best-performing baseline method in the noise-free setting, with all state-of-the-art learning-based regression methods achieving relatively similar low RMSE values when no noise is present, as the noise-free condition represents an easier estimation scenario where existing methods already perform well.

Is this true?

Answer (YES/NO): YES